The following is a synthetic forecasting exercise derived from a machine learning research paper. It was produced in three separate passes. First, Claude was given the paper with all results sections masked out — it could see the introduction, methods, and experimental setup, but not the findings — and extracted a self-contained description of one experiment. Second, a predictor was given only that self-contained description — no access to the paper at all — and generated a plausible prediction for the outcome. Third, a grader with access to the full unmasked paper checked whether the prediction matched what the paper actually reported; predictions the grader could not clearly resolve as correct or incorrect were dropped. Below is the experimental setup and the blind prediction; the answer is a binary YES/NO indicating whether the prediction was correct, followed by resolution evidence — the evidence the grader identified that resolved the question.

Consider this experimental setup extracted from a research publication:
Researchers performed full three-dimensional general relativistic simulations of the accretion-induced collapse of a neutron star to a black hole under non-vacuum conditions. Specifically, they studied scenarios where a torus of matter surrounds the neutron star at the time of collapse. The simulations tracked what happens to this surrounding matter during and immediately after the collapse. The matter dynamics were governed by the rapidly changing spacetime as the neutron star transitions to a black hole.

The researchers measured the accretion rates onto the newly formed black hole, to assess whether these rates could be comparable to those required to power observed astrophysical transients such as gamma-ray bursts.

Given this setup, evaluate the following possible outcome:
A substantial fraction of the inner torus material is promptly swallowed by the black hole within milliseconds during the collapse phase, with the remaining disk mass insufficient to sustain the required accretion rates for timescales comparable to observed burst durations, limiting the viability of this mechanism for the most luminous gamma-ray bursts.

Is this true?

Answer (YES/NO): NO